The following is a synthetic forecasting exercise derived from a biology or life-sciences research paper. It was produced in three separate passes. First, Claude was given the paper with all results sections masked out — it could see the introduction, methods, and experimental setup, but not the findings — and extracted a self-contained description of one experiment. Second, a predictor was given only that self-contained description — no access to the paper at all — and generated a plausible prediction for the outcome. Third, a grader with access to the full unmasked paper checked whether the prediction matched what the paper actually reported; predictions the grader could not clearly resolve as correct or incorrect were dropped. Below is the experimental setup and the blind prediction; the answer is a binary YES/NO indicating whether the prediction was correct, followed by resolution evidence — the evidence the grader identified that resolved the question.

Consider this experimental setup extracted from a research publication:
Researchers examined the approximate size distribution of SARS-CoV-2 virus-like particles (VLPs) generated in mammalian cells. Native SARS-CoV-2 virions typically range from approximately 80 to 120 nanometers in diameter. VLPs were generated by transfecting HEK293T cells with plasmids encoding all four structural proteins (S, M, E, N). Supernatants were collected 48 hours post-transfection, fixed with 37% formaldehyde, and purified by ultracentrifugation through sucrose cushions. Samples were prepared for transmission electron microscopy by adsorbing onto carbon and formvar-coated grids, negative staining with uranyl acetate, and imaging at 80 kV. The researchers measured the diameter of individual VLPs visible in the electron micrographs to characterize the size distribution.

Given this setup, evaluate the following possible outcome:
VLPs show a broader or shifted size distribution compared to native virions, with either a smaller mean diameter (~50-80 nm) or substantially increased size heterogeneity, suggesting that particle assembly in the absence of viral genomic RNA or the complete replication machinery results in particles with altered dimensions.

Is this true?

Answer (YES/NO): NO